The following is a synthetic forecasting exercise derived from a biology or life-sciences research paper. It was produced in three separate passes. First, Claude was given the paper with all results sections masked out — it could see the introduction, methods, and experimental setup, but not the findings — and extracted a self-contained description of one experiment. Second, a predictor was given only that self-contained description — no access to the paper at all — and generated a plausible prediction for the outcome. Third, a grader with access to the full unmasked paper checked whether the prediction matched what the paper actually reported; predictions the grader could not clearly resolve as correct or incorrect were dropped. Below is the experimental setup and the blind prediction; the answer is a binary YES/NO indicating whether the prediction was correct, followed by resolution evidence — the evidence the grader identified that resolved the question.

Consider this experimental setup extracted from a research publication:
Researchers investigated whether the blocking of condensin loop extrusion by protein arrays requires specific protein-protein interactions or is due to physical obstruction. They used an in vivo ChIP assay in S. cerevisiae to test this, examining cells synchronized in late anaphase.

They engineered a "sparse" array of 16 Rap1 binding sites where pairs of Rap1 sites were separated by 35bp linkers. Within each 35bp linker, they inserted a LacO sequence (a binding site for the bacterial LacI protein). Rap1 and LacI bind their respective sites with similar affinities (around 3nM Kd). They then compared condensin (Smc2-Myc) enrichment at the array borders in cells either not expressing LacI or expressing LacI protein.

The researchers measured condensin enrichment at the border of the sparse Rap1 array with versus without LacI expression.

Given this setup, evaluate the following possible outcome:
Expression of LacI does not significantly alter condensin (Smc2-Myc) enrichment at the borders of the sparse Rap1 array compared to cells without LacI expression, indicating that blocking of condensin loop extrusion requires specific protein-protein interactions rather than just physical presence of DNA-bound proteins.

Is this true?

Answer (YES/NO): NO